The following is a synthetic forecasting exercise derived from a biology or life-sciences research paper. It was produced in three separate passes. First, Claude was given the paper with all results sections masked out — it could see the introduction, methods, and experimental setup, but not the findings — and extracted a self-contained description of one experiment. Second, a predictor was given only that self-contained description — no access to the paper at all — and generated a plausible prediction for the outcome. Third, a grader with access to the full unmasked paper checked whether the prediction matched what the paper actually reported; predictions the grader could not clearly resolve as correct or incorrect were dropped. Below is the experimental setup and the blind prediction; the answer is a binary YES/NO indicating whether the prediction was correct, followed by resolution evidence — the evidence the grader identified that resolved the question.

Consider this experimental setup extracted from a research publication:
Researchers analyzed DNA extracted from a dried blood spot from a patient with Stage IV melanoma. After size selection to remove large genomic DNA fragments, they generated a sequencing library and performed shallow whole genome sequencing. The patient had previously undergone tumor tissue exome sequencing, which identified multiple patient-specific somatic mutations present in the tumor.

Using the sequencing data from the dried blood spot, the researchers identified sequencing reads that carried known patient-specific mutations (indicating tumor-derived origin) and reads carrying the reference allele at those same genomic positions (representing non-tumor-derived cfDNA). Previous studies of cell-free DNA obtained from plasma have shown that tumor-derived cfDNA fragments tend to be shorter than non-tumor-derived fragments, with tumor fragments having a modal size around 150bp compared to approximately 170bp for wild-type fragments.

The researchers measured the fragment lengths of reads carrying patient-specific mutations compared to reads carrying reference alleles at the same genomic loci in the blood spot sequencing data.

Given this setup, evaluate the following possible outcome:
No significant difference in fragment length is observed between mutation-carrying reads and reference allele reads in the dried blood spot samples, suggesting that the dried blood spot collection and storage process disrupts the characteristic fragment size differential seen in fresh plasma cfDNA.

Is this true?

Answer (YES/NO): NO